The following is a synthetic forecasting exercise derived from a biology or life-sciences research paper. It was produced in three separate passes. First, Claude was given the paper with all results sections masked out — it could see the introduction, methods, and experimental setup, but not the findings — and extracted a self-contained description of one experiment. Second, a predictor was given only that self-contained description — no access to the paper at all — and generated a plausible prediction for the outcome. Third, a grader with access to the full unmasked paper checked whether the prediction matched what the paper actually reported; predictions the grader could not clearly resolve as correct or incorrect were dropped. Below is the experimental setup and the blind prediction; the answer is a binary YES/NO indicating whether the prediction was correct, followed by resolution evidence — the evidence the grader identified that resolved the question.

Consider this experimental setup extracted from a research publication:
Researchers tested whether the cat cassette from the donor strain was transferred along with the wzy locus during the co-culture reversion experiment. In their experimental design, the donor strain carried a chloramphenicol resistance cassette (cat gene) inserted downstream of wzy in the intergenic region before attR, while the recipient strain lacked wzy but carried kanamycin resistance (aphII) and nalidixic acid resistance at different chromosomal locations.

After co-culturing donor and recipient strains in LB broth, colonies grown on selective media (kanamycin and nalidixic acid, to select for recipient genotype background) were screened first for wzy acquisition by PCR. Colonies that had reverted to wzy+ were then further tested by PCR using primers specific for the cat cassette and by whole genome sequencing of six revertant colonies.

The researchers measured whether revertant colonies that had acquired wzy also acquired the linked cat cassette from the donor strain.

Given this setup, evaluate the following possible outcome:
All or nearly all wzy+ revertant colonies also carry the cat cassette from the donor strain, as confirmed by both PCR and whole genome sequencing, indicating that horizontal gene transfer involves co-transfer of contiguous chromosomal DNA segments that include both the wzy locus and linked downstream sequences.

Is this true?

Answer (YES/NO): YES